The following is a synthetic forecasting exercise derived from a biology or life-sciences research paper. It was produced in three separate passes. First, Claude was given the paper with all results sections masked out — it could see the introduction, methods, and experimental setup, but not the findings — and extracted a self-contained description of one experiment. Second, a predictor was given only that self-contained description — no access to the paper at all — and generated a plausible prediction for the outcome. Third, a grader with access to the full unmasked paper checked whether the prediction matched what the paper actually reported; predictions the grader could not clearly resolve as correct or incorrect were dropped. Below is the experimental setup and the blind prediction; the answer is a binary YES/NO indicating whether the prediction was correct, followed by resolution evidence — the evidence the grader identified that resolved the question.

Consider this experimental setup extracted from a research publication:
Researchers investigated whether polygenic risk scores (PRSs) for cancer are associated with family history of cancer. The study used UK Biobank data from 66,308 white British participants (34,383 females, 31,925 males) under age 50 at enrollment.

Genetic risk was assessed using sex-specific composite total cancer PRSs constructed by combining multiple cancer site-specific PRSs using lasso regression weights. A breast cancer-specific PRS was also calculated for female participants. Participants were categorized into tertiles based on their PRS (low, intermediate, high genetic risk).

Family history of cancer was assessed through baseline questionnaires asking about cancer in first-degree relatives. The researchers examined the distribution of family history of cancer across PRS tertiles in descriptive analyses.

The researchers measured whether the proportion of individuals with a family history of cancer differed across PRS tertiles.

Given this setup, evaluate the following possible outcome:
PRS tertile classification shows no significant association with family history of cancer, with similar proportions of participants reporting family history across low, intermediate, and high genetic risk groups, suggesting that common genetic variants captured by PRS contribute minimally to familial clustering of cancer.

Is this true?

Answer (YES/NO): NO